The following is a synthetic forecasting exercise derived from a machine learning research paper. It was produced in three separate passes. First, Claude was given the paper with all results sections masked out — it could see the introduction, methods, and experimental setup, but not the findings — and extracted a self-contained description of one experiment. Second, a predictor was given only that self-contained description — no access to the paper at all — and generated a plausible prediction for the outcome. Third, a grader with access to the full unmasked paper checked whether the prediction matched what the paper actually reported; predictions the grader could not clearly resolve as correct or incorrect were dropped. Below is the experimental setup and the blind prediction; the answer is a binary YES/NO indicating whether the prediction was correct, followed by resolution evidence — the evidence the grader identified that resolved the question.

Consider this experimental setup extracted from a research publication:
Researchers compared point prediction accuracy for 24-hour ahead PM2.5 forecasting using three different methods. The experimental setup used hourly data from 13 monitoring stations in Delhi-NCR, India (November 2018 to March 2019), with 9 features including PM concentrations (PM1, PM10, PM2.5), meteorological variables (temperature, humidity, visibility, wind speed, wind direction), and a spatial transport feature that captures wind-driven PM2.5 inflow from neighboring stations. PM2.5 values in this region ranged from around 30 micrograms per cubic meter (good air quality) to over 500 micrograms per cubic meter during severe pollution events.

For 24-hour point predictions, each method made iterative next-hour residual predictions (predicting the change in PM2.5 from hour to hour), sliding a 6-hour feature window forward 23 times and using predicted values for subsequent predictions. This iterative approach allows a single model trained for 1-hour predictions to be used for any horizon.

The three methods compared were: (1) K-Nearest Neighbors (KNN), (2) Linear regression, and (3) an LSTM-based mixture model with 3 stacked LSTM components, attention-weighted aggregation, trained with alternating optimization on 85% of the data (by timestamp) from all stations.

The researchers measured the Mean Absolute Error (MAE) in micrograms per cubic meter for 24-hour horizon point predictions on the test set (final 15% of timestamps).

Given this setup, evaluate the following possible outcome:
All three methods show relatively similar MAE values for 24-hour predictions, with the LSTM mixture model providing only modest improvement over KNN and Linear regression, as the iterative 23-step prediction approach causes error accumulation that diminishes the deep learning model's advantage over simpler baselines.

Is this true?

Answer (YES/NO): NO